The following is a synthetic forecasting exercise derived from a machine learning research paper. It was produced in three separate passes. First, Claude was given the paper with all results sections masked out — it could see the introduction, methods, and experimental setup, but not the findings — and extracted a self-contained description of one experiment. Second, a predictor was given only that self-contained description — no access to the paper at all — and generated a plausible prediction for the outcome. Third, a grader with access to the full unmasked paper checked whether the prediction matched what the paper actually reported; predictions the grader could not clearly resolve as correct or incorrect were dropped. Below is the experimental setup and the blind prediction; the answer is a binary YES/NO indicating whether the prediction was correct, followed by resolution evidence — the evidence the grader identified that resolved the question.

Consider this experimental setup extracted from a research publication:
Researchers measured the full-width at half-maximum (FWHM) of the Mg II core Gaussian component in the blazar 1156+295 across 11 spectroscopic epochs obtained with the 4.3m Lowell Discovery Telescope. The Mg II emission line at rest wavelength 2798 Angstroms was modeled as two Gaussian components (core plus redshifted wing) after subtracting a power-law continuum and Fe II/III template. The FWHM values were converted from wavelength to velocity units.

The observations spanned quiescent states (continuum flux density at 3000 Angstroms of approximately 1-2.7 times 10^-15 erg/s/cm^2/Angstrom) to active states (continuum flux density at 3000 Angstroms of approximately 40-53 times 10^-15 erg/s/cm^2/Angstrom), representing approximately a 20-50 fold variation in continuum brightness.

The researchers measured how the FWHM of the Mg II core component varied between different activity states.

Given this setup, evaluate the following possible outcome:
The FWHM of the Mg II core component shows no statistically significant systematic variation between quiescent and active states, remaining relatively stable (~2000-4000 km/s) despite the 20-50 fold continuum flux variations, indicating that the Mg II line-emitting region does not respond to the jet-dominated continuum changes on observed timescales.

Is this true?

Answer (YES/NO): NO